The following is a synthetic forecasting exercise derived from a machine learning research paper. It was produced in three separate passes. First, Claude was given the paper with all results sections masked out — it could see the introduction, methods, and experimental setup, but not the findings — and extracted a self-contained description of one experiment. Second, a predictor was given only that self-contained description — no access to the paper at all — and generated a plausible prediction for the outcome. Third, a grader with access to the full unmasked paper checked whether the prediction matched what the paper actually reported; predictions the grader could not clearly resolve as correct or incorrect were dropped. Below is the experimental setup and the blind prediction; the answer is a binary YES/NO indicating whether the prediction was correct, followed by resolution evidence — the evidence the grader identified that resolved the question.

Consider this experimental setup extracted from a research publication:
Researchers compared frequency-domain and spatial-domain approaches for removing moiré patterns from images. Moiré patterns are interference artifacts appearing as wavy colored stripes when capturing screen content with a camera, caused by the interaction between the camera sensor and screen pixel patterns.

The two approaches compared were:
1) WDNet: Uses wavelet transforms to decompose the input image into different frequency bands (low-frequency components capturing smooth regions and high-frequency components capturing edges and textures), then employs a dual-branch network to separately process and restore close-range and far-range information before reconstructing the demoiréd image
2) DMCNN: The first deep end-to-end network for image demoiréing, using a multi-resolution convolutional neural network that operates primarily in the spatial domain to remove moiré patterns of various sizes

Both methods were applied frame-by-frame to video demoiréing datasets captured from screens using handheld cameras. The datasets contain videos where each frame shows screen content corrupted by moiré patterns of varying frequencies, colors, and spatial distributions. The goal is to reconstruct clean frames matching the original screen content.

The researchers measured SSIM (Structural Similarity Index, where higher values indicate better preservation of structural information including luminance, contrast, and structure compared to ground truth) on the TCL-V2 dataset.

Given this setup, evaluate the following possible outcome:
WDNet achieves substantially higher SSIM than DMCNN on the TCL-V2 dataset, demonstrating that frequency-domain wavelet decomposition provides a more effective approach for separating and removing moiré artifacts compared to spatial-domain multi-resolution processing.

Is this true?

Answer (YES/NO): NO